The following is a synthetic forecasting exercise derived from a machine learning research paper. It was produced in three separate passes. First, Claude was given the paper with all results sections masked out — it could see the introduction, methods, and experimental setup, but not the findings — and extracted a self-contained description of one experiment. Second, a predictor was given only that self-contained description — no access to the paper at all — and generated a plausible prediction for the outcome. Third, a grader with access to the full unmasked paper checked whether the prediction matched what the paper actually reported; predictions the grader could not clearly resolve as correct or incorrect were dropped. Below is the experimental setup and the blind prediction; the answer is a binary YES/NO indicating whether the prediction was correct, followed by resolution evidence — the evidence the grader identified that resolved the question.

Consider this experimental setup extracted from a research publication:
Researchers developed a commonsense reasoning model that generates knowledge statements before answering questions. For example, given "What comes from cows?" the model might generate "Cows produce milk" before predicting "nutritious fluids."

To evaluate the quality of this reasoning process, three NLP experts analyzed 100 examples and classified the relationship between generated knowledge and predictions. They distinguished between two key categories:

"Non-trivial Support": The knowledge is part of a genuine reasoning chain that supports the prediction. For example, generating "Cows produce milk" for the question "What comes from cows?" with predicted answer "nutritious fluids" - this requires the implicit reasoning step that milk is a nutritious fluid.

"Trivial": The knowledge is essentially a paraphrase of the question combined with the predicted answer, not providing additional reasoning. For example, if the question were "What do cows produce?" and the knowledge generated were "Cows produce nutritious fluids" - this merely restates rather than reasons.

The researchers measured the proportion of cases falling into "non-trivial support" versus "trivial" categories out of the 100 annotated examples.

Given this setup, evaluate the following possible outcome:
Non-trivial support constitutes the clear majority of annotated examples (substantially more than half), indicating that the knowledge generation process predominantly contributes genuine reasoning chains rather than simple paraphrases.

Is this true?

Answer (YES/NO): NO